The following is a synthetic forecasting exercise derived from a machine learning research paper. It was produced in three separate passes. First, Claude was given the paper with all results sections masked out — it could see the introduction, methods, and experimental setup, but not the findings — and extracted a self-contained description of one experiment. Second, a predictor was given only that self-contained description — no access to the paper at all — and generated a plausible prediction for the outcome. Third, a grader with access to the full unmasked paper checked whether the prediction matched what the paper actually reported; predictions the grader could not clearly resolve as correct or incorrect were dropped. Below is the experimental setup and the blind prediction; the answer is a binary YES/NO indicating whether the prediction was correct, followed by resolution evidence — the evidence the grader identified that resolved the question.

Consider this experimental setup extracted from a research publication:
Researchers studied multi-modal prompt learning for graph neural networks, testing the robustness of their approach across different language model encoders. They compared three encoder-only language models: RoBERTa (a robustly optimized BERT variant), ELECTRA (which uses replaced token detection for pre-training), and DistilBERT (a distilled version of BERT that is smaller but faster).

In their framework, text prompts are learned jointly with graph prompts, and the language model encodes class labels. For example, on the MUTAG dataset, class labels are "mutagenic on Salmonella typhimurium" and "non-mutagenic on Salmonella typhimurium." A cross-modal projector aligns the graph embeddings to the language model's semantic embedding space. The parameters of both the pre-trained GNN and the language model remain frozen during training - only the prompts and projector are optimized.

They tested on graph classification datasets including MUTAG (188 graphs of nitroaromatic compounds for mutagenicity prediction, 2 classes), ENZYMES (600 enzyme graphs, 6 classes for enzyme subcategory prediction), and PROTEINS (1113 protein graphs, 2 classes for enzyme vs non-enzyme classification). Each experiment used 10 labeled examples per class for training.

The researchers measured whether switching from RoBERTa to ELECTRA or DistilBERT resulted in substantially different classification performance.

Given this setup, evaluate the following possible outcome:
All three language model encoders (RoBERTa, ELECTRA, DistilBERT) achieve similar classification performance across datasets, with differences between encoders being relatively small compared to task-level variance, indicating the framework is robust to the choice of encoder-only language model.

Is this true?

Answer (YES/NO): YES